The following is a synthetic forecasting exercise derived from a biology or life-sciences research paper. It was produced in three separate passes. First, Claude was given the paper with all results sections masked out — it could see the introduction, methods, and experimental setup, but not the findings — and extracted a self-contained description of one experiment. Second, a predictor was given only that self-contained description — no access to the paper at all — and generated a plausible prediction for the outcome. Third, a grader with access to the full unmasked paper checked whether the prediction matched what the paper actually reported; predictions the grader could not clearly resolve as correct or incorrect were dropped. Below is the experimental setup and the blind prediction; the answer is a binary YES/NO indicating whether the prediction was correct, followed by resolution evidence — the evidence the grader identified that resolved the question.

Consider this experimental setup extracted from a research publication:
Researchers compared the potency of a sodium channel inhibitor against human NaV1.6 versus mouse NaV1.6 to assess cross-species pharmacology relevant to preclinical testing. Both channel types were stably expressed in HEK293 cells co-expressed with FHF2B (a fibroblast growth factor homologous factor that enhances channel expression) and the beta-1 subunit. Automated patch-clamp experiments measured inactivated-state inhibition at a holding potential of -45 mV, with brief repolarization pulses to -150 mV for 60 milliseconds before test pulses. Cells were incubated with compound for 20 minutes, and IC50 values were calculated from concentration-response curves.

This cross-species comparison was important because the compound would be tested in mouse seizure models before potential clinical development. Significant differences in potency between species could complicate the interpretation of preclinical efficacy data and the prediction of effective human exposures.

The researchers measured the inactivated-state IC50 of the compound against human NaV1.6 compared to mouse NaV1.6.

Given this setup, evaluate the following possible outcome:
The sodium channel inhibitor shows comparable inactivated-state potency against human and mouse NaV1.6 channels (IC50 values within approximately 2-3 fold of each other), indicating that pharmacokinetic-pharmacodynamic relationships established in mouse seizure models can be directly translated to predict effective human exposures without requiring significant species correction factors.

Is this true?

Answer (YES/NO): YES